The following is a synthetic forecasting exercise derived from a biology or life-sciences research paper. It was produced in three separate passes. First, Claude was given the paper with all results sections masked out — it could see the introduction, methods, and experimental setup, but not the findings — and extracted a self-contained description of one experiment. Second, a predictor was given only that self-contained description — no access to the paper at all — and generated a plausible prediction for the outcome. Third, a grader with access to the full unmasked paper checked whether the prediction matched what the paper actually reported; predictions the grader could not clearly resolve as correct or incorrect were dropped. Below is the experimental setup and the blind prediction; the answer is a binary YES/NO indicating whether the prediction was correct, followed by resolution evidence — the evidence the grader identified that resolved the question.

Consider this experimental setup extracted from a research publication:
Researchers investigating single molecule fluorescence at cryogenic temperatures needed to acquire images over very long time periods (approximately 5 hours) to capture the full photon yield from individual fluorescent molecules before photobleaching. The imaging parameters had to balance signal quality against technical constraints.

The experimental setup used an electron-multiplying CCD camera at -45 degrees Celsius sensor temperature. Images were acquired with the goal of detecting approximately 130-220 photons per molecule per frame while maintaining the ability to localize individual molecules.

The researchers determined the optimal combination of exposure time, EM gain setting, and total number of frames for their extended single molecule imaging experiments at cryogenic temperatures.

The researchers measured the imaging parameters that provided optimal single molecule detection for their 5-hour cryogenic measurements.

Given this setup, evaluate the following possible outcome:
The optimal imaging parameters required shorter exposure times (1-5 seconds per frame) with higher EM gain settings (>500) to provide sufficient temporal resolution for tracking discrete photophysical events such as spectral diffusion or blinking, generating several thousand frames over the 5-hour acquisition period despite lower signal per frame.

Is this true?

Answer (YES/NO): NO